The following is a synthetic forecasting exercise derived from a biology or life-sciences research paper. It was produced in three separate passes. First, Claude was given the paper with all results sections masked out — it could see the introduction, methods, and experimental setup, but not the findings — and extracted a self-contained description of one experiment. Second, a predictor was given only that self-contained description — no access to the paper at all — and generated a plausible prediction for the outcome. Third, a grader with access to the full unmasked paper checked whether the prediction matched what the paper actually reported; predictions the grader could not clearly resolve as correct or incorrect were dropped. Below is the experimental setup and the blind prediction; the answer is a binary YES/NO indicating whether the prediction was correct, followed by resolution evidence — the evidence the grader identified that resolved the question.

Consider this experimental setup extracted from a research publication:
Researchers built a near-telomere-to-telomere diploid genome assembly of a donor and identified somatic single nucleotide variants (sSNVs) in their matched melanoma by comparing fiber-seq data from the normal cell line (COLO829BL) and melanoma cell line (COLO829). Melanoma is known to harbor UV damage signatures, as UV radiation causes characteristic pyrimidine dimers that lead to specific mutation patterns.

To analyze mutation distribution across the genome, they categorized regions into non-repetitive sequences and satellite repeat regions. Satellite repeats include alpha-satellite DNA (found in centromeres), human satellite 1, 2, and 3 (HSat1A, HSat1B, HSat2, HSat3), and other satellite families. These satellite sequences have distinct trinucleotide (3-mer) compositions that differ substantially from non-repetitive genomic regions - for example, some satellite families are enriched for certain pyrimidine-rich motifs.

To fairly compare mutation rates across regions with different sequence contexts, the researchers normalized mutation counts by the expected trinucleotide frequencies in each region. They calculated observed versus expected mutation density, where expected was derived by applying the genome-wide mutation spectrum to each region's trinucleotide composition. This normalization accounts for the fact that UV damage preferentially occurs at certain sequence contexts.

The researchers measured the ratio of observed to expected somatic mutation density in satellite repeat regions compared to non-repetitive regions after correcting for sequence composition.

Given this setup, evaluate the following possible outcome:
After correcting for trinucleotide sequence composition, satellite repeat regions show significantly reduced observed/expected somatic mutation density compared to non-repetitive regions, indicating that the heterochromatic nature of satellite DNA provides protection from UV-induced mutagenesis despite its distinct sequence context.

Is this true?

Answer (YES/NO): NO